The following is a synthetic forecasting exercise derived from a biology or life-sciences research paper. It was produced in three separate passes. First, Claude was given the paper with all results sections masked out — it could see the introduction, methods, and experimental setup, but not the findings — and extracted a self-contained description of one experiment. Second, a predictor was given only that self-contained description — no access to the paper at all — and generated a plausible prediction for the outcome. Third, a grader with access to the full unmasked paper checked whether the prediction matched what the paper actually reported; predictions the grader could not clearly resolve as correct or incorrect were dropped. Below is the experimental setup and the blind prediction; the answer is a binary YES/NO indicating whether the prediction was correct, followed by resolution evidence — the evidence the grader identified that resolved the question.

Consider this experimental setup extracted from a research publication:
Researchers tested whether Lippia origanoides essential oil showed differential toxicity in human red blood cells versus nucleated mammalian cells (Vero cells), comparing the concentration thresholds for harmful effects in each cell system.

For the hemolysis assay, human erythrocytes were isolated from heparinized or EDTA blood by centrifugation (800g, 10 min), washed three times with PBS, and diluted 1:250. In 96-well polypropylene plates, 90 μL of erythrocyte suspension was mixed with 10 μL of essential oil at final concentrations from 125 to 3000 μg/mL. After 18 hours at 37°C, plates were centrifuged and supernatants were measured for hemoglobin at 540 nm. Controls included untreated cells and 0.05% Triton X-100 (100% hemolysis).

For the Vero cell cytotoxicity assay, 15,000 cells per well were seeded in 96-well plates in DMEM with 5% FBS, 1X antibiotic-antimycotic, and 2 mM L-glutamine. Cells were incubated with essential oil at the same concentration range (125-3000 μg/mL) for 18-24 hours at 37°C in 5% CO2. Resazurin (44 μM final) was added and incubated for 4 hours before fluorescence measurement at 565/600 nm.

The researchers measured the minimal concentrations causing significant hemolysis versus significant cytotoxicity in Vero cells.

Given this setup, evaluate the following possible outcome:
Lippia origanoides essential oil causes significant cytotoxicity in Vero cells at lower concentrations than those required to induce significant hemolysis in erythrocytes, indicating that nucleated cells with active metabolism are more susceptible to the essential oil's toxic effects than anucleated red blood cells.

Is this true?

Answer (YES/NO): YES